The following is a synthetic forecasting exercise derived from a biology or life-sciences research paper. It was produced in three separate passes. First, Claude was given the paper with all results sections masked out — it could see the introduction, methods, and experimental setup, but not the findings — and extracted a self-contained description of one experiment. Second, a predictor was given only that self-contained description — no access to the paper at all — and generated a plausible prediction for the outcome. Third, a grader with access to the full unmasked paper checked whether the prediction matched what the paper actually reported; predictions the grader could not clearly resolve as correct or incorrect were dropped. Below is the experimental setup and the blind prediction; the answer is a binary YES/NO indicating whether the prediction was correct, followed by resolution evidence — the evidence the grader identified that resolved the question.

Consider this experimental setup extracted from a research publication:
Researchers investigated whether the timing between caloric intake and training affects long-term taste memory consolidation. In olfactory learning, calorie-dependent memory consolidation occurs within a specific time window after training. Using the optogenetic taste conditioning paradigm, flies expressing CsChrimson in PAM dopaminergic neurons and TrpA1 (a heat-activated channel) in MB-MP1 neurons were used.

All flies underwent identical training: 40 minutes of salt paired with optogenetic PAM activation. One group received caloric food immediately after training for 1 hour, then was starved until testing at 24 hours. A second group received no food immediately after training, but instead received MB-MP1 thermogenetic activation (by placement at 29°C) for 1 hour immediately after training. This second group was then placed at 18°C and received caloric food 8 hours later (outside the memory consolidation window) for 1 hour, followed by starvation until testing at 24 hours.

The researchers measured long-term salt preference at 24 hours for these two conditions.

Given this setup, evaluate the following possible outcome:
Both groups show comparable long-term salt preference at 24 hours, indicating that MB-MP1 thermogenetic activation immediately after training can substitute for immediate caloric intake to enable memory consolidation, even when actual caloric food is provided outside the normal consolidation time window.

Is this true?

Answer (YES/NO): YES